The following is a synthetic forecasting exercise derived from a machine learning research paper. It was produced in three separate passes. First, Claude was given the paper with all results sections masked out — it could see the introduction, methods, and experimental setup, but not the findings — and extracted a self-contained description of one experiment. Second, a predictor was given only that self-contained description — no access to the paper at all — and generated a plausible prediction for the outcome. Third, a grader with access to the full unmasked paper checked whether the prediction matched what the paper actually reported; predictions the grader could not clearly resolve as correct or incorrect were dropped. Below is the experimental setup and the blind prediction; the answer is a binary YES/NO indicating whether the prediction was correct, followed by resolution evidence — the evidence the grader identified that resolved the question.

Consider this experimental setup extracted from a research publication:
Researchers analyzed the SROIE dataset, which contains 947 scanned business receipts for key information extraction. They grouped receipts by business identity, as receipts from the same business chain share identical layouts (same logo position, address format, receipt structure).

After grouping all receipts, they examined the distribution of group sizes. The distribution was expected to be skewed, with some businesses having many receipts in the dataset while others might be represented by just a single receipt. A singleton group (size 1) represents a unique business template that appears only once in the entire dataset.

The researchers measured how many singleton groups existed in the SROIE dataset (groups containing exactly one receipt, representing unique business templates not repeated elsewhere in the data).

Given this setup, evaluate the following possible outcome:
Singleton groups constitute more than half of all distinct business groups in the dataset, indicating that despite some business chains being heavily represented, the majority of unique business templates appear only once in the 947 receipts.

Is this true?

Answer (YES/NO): YES